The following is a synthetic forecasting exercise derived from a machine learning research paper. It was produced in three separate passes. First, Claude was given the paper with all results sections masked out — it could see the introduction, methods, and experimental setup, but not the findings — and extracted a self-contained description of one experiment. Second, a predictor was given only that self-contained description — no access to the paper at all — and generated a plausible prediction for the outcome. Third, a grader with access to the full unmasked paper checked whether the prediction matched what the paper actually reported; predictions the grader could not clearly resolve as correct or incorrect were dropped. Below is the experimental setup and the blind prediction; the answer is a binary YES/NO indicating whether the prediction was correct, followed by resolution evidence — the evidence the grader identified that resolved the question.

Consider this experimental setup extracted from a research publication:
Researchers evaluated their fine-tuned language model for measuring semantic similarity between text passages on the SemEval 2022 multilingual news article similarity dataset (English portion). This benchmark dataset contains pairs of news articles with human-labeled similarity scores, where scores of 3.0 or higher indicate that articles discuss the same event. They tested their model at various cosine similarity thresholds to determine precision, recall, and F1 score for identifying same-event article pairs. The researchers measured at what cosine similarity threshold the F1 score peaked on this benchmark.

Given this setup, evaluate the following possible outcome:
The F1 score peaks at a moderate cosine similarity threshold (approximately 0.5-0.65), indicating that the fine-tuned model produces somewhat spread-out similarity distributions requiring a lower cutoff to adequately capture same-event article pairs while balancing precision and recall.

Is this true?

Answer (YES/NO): YES